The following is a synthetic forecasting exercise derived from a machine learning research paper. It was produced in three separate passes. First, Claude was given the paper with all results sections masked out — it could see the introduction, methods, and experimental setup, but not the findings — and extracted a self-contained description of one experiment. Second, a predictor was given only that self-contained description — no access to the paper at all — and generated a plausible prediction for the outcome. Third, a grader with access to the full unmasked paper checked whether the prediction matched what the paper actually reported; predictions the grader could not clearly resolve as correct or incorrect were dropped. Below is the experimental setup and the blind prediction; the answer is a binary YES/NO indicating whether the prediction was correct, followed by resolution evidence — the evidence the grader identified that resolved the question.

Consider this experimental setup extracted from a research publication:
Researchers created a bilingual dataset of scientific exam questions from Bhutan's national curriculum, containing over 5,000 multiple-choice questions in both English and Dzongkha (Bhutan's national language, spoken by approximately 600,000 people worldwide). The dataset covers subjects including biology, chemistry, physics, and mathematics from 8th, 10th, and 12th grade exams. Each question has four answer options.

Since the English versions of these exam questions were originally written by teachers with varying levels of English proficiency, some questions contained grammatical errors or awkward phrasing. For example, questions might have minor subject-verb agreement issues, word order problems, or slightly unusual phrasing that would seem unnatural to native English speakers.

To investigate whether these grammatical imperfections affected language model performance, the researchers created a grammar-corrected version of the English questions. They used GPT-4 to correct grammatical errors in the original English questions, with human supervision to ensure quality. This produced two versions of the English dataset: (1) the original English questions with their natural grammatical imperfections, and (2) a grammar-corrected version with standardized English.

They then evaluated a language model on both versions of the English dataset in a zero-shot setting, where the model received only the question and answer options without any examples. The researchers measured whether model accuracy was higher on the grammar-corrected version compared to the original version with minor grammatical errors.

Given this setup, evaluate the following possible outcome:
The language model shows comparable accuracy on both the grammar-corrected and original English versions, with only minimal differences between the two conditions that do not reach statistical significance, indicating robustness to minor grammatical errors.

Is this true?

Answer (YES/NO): YES